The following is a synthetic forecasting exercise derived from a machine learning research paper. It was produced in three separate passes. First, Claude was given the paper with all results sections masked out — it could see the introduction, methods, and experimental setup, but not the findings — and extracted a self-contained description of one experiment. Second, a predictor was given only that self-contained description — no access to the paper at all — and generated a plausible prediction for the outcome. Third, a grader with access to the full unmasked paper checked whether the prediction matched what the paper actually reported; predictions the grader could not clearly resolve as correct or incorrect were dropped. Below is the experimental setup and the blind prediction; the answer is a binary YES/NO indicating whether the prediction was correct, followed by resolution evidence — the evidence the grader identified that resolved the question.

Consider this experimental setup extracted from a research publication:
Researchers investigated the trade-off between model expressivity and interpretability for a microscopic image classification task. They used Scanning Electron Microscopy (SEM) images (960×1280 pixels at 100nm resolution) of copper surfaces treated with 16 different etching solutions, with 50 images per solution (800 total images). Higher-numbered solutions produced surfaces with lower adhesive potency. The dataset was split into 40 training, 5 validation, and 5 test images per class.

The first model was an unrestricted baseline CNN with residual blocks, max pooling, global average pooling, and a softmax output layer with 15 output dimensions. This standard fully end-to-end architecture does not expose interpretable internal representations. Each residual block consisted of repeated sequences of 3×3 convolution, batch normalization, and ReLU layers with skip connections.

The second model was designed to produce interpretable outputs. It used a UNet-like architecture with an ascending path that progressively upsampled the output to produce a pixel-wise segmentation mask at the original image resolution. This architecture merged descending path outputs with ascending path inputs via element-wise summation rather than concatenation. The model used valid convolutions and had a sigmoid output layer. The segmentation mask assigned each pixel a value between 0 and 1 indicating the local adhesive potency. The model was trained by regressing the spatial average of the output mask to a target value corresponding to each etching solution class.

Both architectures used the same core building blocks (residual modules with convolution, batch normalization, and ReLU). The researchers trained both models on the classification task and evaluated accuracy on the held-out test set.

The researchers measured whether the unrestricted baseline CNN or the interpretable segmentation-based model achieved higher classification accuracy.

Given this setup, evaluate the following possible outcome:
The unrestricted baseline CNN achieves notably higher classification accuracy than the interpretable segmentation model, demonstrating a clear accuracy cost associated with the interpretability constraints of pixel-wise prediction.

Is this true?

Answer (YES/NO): YES